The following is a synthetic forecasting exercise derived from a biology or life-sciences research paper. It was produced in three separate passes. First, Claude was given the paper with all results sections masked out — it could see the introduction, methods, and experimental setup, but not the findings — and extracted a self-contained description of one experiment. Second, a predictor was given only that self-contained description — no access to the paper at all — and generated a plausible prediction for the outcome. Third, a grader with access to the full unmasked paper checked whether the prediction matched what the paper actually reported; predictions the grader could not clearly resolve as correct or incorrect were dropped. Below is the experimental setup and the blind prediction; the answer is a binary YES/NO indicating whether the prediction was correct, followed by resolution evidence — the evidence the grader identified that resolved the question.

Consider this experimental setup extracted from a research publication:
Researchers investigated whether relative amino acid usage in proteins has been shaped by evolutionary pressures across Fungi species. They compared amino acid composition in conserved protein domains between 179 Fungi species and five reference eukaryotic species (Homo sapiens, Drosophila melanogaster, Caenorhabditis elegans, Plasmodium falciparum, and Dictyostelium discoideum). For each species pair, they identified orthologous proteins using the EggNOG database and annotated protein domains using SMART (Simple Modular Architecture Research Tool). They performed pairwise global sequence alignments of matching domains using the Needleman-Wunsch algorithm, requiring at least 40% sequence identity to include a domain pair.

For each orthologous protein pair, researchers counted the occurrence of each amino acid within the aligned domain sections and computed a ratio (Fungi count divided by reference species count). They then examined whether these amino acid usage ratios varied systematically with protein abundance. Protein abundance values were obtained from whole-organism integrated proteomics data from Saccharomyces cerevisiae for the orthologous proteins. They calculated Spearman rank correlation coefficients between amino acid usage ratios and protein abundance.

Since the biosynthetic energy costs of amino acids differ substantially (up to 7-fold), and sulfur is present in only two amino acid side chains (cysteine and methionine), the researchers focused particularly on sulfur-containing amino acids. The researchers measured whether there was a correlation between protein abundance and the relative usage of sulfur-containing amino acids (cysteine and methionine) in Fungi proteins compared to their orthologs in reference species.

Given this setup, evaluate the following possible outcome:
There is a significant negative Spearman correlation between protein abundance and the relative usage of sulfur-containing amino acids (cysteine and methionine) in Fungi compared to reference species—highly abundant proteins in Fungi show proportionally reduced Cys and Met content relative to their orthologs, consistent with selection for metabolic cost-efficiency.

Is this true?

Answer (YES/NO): YES